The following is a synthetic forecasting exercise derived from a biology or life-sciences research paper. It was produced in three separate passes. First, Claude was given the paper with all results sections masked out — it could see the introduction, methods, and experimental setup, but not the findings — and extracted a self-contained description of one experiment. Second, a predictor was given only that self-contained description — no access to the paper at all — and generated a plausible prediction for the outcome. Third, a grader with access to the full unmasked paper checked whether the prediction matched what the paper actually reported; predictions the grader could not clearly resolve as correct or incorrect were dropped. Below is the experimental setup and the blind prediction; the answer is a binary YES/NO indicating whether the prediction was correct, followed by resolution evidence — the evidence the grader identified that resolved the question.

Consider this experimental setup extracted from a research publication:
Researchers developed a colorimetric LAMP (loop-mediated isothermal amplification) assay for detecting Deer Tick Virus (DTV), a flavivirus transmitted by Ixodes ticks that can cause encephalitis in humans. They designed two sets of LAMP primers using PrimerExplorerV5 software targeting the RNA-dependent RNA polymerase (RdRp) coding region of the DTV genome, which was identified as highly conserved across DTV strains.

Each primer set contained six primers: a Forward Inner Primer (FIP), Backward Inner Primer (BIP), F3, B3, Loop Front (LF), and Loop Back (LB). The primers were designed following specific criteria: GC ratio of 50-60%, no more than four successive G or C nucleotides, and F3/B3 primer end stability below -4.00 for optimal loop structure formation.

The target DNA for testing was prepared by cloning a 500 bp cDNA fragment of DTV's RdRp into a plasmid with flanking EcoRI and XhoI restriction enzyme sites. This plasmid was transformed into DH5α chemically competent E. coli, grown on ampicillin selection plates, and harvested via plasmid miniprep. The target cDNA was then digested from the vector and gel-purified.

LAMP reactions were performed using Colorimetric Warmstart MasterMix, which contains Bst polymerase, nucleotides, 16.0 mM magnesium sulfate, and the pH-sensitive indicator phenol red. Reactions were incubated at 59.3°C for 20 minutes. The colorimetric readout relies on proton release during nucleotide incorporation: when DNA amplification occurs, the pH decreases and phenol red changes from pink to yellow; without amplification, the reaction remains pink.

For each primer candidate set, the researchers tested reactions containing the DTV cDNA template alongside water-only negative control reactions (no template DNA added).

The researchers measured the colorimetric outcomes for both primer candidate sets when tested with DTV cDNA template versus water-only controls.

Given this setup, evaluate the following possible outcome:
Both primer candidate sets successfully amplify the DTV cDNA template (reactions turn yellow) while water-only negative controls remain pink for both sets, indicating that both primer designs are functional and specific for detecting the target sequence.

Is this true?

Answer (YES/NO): NO